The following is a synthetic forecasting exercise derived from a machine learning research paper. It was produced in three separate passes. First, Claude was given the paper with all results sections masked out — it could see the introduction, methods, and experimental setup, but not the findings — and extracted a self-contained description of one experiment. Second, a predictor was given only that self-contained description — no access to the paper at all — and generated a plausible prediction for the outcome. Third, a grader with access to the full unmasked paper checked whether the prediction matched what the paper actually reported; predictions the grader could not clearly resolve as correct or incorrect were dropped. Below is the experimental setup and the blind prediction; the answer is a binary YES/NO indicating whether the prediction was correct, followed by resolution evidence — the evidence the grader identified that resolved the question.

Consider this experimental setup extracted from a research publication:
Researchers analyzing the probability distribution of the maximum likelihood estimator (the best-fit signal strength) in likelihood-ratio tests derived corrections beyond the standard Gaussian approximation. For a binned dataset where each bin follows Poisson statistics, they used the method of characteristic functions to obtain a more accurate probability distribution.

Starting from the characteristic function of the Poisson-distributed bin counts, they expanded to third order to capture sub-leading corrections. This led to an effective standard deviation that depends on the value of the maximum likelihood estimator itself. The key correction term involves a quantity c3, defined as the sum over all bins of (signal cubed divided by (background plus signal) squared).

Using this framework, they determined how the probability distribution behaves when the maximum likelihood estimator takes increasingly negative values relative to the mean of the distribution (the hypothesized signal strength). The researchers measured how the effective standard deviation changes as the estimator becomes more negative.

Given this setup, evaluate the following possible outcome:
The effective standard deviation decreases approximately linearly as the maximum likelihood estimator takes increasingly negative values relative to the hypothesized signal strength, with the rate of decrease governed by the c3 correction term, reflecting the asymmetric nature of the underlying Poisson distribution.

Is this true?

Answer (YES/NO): YES